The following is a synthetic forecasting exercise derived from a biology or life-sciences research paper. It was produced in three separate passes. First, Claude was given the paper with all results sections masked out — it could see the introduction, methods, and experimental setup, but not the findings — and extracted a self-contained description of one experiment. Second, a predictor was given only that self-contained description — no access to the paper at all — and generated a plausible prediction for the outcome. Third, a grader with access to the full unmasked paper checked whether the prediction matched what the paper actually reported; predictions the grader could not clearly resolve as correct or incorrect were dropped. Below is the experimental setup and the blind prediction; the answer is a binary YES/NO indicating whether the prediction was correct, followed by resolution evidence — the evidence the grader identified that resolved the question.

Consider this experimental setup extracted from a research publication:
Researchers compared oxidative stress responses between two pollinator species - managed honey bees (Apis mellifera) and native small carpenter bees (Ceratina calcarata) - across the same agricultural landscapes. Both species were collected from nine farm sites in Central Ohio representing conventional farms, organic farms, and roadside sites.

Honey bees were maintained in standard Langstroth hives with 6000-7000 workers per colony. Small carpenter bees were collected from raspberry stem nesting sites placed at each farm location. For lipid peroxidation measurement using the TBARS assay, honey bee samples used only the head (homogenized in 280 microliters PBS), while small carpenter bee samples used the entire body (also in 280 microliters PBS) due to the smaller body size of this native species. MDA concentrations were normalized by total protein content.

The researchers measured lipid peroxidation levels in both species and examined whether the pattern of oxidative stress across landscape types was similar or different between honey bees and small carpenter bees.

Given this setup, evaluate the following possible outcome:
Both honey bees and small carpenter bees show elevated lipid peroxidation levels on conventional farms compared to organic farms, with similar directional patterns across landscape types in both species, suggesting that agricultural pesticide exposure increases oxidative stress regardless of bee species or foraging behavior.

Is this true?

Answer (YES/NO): NO